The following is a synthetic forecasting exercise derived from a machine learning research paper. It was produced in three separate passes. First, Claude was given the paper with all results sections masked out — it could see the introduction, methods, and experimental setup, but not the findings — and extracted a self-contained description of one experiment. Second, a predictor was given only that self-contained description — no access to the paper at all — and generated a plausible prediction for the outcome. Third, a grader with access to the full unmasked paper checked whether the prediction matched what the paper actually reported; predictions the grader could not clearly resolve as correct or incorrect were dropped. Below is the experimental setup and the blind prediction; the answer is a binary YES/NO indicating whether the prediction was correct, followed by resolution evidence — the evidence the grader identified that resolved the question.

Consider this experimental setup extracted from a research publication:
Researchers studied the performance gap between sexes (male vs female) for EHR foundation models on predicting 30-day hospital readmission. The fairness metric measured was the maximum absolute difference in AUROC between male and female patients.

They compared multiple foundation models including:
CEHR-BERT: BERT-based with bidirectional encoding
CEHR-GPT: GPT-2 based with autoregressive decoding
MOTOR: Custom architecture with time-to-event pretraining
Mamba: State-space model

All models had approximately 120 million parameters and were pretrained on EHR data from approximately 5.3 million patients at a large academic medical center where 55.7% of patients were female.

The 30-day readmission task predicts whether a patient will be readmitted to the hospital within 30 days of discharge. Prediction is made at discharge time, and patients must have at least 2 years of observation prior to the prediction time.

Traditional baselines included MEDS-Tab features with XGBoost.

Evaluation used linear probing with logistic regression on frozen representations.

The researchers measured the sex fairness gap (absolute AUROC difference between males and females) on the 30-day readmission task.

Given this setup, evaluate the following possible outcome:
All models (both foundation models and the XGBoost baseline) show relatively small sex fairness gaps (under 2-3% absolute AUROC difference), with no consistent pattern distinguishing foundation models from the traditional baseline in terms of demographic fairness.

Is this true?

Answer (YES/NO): NO